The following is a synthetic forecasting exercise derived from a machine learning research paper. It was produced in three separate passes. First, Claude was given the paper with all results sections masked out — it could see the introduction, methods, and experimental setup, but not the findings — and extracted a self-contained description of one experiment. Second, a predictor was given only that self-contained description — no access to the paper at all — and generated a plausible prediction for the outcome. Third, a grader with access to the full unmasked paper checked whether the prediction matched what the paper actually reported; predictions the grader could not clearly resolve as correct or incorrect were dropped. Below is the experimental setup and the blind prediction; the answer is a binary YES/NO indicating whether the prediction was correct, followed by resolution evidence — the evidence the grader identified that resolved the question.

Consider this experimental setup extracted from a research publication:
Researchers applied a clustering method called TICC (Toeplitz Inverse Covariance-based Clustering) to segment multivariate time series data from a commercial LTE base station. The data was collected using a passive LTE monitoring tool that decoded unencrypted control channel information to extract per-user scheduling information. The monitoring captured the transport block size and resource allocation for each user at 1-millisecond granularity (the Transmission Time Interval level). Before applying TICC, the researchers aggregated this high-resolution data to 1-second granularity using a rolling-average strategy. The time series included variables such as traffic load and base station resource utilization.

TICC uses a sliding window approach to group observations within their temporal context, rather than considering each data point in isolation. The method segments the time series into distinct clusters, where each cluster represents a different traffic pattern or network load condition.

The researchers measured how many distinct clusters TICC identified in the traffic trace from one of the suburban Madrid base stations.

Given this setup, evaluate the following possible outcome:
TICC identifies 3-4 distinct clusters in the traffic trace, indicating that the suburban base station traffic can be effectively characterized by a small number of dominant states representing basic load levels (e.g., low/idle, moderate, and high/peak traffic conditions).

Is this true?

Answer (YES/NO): YES